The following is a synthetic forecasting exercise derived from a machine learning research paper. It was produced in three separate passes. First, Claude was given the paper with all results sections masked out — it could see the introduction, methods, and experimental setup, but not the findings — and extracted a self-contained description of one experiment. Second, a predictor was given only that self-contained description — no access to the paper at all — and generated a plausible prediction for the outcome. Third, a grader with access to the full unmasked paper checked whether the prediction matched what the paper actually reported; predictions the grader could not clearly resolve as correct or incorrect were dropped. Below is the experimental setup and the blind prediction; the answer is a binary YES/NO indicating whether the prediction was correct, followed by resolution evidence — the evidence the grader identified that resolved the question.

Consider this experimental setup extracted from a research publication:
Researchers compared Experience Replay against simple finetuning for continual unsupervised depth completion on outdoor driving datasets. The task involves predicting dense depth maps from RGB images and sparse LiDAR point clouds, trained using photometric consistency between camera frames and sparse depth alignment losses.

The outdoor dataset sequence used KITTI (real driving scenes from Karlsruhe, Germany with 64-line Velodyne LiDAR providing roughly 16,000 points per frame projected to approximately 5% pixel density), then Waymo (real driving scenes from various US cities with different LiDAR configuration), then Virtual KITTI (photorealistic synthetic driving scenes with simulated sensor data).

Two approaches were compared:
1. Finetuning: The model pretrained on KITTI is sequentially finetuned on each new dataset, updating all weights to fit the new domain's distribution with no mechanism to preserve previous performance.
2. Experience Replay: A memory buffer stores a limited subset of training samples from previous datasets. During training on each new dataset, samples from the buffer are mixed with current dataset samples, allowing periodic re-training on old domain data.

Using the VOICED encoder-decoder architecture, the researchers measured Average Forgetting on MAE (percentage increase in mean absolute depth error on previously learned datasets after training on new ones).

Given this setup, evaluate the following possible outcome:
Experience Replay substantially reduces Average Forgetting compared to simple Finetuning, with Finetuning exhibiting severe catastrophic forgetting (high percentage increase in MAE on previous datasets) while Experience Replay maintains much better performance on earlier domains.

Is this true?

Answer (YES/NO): YES